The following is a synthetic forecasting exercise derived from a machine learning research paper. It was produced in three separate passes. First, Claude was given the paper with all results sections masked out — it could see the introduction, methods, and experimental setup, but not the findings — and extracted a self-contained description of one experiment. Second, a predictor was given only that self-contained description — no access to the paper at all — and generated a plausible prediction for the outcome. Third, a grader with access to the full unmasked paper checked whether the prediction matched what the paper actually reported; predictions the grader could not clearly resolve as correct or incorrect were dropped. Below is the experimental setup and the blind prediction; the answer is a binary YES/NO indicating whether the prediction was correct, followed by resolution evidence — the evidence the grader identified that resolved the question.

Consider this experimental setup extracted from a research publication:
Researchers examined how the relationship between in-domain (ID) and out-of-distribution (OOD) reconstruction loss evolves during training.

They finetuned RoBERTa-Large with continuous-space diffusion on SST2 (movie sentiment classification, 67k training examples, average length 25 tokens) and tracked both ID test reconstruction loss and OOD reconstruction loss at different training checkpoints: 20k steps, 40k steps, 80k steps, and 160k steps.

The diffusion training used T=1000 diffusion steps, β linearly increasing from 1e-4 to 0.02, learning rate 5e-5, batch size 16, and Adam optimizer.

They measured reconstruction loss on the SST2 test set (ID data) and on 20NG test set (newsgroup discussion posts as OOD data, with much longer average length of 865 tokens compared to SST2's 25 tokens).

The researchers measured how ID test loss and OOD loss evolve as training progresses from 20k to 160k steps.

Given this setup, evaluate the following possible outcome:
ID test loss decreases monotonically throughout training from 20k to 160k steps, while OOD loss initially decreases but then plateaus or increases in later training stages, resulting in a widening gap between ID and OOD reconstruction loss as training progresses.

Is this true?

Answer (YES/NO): NO